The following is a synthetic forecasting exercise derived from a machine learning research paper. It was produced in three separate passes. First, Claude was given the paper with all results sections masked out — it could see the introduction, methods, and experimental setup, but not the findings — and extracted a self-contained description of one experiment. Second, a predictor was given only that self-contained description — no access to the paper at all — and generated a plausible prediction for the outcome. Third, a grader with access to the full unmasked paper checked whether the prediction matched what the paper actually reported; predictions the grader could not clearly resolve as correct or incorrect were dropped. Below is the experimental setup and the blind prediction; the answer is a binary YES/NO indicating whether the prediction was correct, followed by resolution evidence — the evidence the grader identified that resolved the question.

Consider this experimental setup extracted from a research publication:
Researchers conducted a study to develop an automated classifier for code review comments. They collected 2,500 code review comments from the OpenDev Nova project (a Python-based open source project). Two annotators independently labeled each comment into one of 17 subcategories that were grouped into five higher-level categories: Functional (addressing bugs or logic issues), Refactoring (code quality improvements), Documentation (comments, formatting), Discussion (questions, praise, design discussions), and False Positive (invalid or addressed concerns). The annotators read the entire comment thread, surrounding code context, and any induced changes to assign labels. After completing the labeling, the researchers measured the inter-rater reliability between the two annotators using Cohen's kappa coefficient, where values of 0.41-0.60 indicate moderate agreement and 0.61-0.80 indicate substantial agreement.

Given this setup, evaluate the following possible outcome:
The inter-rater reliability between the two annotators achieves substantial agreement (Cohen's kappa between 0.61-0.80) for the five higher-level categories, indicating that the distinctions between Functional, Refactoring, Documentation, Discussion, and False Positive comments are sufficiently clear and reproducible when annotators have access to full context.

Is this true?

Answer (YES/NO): YES